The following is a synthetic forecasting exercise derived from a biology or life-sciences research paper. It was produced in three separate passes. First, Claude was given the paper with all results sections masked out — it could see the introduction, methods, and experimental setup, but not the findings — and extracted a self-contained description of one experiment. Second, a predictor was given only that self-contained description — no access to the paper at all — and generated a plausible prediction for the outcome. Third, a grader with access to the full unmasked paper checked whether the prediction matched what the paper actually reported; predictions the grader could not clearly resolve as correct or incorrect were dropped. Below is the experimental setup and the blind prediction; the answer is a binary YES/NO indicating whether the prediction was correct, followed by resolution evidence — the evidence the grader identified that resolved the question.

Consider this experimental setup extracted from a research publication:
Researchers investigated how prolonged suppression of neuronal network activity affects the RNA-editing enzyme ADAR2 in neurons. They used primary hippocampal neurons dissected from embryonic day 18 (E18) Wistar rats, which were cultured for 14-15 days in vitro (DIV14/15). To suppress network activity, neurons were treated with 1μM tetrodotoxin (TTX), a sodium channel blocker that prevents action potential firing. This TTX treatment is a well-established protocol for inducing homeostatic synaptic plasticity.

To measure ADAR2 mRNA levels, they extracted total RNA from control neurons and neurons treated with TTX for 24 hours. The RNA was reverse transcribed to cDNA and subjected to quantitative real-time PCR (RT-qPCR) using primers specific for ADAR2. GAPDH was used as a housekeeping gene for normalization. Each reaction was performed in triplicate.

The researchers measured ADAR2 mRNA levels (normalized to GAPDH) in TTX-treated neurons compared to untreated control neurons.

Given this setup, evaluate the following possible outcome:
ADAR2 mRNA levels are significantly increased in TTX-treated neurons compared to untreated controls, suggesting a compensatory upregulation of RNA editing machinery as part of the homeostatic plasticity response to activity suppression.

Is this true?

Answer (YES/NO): NO